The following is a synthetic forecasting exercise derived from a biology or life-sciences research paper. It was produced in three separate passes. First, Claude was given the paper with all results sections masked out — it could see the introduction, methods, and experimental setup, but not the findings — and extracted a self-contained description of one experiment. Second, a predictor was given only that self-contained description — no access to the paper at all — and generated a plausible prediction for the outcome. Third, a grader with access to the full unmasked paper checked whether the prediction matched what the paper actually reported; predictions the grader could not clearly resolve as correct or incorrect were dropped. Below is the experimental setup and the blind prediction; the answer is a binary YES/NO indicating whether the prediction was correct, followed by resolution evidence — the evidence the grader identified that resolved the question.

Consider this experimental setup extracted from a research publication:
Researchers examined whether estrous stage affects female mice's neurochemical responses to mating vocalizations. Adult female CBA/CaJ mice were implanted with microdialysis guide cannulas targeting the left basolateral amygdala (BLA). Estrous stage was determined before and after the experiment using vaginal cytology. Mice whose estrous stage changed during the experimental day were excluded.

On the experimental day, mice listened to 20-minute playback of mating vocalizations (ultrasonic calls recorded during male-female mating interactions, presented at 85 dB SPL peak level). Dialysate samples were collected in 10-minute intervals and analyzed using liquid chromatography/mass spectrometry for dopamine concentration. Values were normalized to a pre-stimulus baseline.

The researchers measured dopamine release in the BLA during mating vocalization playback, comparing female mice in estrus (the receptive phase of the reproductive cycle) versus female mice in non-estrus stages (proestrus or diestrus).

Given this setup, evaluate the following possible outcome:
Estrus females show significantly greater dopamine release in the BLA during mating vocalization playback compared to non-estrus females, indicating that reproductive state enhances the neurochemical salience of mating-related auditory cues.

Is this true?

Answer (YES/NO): NO